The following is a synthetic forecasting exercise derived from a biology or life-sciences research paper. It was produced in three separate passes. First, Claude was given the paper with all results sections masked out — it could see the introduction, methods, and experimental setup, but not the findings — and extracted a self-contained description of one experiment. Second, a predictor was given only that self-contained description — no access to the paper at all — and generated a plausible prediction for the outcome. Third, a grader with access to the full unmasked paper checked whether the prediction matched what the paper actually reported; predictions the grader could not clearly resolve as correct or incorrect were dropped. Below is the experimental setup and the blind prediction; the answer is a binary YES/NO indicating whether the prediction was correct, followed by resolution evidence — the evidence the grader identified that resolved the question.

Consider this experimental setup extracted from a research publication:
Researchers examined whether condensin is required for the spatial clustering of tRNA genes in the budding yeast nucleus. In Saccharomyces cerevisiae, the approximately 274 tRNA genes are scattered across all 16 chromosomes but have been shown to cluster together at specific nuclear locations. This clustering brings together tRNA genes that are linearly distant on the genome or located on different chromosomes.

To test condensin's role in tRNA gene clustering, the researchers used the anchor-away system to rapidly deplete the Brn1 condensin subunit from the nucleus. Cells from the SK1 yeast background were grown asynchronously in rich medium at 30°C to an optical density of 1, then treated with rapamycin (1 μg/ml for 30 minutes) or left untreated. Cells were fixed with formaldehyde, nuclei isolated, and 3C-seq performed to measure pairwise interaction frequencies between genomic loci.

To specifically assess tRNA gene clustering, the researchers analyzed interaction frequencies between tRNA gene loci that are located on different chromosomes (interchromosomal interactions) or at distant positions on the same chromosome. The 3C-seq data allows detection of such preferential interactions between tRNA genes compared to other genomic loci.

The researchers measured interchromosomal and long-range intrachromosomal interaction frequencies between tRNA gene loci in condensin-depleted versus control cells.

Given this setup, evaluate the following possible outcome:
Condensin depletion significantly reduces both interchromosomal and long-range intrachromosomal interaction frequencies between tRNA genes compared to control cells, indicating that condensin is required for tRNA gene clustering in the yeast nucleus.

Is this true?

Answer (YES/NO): NO